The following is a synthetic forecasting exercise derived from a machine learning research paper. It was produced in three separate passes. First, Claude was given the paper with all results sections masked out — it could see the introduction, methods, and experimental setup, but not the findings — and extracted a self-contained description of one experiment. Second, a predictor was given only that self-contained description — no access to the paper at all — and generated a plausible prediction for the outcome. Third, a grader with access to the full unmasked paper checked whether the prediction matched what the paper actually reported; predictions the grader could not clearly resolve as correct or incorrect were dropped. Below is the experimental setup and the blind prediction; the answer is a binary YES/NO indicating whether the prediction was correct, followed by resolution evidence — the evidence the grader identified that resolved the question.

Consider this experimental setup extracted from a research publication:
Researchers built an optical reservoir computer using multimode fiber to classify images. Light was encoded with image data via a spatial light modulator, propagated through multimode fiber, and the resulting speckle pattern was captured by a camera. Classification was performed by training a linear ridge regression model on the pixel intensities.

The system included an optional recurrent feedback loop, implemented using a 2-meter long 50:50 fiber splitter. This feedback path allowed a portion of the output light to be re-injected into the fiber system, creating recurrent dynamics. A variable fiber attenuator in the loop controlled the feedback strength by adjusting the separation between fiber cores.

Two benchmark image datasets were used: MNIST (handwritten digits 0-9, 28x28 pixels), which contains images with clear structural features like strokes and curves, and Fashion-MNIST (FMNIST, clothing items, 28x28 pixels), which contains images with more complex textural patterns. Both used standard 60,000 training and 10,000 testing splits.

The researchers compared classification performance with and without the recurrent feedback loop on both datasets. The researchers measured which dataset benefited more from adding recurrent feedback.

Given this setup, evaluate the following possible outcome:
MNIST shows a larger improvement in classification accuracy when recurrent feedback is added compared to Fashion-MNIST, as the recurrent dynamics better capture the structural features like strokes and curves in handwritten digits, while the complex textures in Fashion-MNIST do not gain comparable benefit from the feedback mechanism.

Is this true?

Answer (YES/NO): YES